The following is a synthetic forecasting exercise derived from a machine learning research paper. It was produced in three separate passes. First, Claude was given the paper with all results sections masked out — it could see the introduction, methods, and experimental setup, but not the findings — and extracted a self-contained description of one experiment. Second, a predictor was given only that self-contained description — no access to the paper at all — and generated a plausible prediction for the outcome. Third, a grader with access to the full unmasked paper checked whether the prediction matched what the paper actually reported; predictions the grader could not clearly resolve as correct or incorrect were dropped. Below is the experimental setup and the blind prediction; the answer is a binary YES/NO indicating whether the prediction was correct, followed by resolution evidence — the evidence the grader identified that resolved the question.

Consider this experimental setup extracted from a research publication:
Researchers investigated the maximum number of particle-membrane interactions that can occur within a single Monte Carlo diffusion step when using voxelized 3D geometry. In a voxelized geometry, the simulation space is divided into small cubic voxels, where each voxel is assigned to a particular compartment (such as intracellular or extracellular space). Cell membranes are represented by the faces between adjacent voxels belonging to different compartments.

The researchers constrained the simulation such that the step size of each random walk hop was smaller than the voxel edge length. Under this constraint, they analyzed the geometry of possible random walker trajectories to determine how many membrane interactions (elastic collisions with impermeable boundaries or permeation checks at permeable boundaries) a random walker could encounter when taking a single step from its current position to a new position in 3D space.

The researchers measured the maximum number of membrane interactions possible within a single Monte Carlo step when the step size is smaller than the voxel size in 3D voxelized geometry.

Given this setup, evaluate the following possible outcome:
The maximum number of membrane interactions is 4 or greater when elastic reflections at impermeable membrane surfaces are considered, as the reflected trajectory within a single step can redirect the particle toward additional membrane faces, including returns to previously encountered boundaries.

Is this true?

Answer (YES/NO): NO